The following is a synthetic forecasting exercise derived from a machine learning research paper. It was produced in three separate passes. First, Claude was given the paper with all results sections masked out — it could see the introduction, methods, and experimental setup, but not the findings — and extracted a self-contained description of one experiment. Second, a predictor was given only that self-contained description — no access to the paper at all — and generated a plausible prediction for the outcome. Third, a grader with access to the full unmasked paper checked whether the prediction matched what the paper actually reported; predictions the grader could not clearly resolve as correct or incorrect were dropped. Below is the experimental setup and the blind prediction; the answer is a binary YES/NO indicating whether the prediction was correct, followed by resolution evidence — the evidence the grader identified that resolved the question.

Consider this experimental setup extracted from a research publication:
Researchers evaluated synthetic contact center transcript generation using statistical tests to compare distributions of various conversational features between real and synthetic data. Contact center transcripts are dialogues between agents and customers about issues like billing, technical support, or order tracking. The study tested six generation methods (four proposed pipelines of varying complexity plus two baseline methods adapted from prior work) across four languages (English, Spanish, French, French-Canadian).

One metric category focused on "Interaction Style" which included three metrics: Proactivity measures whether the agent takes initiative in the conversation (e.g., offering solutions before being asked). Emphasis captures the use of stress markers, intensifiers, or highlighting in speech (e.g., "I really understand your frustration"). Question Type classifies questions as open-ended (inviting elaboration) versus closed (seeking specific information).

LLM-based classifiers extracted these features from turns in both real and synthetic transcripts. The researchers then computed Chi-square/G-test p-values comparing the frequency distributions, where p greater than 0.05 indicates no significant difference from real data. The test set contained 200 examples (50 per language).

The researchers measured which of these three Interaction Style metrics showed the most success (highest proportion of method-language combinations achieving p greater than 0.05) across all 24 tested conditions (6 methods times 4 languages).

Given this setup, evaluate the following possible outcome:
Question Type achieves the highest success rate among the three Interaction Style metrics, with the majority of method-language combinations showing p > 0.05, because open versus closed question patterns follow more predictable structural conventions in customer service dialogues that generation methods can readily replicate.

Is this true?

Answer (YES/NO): NO